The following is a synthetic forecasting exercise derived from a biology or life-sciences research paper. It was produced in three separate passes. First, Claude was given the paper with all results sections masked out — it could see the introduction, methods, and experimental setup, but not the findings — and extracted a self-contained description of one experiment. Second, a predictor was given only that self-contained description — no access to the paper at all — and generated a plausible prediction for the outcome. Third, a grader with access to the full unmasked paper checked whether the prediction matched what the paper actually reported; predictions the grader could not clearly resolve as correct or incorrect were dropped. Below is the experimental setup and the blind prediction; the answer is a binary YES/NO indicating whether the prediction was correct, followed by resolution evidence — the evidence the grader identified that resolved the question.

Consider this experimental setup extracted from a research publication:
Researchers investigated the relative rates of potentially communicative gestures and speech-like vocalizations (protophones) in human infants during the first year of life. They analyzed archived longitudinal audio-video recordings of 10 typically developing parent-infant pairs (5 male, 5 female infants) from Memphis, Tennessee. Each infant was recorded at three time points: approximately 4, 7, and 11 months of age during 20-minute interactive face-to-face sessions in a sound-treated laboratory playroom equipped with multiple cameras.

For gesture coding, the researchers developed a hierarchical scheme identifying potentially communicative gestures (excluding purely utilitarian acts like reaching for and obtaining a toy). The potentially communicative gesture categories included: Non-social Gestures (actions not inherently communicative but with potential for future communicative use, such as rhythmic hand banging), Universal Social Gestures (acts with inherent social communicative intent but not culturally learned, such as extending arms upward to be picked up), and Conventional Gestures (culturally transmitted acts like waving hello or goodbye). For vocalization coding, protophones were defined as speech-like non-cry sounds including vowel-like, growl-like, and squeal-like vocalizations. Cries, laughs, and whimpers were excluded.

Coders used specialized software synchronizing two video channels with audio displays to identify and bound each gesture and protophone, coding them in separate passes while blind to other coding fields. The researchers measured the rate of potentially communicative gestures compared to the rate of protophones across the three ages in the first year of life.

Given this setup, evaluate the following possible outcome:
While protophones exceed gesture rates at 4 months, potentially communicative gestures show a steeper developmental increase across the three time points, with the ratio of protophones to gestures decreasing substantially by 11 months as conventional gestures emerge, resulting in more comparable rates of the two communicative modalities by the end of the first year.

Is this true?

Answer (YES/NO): YES